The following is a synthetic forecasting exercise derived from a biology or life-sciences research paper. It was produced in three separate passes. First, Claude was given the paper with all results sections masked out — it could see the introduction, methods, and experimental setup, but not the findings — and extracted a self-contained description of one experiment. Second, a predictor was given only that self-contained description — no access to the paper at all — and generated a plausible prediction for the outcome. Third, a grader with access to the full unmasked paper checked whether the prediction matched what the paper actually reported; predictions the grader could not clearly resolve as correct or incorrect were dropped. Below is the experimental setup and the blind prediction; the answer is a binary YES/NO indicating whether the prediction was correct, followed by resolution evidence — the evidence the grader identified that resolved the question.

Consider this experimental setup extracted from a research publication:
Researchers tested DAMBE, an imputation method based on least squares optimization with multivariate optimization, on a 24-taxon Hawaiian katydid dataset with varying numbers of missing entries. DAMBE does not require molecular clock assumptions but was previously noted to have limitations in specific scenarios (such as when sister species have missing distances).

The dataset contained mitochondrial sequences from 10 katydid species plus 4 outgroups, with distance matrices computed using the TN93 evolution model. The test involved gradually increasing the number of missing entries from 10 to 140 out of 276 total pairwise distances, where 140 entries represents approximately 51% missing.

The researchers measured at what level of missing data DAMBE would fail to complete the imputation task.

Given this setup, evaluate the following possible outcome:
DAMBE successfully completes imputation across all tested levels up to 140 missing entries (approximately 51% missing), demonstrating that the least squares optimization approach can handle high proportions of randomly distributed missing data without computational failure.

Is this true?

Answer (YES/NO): NO